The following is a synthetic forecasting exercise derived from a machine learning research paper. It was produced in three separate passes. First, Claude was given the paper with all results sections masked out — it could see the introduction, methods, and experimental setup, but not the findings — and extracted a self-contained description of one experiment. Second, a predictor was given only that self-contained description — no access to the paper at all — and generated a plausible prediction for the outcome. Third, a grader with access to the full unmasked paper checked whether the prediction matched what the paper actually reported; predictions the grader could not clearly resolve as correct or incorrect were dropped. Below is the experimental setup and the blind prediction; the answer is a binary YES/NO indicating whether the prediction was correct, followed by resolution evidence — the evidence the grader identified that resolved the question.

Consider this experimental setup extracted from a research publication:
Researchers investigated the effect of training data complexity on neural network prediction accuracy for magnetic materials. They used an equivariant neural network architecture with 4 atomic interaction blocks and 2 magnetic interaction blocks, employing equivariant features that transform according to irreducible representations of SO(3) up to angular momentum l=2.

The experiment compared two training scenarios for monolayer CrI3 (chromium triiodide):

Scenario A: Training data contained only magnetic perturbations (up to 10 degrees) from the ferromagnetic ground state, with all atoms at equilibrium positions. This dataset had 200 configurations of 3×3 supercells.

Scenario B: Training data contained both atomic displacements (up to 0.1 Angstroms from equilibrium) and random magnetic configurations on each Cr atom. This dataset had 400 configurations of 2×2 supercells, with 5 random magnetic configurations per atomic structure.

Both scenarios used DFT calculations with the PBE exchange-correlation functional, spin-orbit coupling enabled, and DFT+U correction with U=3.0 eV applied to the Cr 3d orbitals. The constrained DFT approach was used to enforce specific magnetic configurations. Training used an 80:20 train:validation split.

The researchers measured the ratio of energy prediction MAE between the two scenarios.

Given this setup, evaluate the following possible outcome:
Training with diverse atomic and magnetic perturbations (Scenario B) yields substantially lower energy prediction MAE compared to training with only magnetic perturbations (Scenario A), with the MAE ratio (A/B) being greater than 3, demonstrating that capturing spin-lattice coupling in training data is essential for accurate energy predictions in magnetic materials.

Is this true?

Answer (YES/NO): NO